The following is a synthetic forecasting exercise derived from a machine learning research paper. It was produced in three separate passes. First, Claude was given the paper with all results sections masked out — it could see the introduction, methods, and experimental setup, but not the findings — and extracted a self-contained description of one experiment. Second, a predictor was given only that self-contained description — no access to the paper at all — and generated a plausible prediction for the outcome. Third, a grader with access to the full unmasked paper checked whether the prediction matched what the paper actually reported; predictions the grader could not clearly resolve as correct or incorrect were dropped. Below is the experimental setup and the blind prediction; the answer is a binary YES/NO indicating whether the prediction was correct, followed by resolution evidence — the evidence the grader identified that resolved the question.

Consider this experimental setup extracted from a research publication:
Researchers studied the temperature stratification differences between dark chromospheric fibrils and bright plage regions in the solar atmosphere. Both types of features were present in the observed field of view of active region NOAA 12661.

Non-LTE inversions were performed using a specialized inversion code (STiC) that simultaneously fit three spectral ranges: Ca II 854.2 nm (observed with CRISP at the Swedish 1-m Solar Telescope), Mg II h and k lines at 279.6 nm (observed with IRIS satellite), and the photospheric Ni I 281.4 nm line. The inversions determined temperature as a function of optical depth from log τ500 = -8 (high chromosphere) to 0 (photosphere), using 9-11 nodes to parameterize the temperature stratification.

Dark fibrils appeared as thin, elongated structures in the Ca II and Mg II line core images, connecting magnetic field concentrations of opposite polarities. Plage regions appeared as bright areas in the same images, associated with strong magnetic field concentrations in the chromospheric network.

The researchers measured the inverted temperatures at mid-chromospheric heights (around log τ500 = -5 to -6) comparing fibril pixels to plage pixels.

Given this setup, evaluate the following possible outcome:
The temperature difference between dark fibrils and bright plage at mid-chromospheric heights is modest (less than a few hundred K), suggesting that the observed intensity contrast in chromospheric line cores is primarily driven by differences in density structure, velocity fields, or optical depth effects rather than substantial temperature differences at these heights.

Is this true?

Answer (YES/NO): NO